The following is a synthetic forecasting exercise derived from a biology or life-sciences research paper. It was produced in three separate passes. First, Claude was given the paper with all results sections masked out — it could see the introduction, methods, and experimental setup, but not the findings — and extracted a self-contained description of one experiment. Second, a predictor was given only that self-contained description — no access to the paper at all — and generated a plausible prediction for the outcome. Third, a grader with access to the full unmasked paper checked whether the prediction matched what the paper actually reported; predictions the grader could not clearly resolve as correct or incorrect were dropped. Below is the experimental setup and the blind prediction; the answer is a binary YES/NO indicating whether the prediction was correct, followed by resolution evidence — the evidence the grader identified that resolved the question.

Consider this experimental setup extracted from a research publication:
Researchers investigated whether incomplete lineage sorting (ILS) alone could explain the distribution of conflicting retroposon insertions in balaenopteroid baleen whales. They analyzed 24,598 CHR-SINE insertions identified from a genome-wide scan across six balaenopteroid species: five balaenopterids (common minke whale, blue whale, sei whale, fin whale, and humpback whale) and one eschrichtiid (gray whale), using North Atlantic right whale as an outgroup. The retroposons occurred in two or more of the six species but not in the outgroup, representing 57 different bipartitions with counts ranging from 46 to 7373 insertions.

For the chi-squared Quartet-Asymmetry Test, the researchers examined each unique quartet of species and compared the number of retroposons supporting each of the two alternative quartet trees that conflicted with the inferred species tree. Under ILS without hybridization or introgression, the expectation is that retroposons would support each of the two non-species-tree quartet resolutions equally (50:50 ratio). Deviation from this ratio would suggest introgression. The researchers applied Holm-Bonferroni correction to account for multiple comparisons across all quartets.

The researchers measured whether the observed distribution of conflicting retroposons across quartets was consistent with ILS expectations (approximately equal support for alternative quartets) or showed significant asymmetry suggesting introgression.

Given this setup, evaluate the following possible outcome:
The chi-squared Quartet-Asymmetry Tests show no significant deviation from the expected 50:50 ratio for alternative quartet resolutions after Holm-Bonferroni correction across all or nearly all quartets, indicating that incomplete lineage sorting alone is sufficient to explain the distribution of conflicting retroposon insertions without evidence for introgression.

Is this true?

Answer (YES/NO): NO